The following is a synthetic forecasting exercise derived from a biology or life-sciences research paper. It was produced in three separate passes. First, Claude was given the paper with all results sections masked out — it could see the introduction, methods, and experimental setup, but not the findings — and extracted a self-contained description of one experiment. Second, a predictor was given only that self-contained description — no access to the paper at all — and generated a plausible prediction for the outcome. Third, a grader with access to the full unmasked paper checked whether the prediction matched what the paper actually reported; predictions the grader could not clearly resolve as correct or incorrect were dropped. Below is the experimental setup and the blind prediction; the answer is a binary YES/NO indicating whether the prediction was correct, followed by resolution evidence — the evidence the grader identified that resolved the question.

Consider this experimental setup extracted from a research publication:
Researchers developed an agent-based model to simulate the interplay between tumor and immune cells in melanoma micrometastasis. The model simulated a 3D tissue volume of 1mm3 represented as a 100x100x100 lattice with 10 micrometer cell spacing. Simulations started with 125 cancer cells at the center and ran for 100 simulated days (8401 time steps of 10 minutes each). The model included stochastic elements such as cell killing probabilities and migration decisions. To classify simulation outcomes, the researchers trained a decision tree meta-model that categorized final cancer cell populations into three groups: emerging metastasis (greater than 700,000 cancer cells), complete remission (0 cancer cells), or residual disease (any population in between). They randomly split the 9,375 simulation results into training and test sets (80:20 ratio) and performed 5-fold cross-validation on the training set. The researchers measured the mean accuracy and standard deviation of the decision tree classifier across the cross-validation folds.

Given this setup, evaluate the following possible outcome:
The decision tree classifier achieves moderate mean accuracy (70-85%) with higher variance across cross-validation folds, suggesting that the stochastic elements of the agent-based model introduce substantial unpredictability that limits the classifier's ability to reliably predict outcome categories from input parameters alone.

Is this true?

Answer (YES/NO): NO